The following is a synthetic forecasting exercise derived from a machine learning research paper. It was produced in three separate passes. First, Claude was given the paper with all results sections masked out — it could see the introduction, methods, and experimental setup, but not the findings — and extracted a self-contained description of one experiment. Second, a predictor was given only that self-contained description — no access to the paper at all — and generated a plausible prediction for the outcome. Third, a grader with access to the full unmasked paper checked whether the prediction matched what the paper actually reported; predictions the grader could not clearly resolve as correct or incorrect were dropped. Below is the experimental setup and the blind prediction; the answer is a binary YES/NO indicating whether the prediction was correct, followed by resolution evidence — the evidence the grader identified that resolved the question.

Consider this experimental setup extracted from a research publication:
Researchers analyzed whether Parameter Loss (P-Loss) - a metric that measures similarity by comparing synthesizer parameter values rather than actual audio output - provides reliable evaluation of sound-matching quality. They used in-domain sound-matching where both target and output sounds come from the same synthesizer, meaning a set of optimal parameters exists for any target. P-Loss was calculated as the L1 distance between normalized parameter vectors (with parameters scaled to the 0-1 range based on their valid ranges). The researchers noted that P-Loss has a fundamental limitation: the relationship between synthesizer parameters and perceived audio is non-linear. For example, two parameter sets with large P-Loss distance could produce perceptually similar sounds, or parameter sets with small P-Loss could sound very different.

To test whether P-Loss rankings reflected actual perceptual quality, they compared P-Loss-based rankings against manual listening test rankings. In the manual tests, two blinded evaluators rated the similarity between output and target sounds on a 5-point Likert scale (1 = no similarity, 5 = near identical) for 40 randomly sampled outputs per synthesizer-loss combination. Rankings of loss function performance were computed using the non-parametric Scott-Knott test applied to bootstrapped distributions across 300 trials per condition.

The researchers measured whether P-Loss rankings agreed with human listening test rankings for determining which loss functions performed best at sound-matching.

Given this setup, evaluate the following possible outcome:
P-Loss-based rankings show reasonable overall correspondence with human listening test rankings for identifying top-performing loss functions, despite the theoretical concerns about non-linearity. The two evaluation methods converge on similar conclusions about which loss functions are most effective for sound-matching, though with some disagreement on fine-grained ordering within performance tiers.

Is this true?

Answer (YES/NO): YES